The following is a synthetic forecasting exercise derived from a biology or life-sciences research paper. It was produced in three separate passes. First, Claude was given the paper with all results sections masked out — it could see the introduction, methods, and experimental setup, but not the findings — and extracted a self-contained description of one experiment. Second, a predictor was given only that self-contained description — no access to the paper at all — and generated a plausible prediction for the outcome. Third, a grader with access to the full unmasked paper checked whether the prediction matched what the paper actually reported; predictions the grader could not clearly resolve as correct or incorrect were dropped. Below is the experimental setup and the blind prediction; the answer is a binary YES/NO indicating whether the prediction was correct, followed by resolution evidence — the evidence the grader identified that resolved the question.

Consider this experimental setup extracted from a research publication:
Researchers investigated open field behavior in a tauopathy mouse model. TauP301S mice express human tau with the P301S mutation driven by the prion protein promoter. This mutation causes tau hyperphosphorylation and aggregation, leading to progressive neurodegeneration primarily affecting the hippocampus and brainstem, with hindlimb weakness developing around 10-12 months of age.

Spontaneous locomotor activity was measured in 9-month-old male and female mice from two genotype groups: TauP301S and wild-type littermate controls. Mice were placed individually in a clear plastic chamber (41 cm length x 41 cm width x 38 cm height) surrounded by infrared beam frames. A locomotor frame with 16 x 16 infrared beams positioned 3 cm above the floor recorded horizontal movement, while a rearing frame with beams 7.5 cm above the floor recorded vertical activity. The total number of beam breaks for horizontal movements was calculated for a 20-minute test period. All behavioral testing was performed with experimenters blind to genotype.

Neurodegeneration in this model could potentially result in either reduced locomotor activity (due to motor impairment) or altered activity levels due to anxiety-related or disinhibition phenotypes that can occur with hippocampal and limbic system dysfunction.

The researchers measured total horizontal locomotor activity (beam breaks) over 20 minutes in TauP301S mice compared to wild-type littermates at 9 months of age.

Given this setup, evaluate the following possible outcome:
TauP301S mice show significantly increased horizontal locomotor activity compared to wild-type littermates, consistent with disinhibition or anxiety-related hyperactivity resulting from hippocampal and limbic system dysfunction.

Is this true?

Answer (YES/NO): YES